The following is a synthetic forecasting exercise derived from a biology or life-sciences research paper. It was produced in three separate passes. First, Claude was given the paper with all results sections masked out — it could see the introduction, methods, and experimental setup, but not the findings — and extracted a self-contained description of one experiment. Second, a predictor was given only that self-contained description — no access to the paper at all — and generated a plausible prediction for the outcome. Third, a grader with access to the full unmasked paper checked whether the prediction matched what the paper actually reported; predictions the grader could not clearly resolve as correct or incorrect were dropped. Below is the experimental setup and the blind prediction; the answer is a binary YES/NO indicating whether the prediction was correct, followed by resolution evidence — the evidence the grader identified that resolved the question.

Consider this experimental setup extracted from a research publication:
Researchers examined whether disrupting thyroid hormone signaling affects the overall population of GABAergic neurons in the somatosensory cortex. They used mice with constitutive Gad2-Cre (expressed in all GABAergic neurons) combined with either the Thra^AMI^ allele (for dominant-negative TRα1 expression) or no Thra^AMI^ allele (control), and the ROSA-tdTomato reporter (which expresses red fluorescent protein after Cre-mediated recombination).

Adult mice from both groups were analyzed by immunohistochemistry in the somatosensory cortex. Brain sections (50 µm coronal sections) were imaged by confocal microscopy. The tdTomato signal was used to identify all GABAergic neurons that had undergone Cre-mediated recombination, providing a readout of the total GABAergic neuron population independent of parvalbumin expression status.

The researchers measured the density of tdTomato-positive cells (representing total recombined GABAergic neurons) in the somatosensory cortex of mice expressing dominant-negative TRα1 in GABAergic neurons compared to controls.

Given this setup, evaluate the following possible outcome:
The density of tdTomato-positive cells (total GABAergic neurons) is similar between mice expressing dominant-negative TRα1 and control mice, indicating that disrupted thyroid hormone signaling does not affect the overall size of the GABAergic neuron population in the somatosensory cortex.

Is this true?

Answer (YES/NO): YES